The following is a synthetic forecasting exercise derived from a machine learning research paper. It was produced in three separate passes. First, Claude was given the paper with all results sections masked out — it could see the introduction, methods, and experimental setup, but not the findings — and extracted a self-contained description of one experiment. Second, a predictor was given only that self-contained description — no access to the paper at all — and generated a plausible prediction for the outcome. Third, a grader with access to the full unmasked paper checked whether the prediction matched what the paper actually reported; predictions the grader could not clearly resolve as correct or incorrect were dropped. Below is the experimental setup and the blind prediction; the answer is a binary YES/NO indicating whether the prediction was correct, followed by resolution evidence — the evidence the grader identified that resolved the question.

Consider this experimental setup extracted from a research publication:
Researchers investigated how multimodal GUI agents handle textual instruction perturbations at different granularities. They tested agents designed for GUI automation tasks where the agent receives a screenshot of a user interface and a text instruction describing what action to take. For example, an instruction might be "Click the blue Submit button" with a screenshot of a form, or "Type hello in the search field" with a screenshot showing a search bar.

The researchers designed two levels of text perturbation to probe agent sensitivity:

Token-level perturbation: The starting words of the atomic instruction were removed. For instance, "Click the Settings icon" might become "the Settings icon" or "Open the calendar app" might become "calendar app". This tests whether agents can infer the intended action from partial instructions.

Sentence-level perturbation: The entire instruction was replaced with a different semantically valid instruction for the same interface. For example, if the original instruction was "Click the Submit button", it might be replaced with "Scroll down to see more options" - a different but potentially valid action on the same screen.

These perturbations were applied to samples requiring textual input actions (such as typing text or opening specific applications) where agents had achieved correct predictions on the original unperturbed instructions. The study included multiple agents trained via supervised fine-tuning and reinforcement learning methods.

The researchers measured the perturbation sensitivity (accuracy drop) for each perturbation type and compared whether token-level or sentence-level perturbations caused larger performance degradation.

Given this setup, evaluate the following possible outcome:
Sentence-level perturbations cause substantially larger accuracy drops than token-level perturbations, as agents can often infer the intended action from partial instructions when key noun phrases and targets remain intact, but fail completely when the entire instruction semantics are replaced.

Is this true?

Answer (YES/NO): YES